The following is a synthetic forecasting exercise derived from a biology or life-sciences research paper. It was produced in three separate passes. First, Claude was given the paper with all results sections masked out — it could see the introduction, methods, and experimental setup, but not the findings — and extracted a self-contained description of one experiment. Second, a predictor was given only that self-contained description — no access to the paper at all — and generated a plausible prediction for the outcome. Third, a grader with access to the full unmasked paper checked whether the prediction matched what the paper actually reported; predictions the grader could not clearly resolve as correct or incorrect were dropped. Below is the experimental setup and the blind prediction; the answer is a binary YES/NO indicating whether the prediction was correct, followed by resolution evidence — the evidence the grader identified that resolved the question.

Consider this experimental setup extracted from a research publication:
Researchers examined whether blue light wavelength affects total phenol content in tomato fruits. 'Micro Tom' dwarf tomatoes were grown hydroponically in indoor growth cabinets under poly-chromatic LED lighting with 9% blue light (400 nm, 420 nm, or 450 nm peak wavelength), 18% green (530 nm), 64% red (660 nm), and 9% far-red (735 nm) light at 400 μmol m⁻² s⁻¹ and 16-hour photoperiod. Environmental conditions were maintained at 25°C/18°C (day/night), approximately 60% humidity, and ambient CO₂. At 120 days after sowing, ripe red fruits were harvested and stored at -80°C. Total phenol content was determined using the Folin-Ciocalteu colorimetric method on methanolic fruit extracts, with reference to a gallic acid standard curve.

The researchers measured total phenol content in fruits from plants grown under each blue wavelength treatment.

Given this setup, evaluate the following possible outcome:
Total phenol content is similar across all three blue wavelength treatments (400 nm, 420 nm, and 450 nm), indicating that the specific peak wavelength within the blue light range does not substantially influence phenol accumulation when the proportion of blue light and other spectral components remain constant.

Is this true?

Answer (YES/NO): YES